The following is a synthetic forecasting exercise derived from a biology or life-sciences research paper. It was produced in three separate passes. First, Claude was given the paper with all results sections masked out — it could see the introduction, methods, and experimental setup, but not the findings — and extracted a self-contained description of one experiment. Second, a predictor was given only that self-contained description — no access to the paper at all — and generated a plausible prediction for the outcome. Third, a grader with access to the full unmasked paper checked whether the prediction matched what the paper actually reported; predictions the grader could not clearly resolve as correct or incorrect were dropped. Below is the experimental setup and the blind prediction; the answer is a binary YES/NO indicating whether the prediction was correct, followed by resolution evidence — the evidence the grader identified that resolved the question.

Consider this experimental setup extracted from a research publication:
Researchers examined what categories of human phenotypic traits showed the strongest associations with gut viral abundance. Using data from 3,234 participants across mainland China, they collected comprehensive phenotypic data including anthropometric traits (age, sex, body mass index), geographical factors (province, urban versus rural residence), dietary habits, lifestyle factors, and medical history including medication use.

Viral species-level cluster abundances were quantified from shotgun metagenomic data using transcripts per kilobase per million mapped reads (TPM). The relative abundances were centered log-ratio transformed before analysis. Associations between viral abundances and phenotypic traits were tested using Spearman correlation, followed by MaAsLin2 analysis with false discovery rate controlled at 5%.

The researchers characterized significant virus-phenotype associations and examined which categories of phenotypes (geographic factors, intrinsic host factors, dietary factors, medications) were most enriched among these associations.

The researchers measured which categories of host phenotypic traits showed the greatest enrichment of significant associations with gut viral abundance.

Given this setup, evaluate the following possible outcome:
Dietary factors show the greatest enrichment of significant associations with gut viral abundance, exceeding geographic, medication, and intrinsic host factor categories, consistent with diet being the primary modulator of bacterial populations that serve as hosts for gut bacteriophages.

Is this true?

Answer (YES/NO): NO